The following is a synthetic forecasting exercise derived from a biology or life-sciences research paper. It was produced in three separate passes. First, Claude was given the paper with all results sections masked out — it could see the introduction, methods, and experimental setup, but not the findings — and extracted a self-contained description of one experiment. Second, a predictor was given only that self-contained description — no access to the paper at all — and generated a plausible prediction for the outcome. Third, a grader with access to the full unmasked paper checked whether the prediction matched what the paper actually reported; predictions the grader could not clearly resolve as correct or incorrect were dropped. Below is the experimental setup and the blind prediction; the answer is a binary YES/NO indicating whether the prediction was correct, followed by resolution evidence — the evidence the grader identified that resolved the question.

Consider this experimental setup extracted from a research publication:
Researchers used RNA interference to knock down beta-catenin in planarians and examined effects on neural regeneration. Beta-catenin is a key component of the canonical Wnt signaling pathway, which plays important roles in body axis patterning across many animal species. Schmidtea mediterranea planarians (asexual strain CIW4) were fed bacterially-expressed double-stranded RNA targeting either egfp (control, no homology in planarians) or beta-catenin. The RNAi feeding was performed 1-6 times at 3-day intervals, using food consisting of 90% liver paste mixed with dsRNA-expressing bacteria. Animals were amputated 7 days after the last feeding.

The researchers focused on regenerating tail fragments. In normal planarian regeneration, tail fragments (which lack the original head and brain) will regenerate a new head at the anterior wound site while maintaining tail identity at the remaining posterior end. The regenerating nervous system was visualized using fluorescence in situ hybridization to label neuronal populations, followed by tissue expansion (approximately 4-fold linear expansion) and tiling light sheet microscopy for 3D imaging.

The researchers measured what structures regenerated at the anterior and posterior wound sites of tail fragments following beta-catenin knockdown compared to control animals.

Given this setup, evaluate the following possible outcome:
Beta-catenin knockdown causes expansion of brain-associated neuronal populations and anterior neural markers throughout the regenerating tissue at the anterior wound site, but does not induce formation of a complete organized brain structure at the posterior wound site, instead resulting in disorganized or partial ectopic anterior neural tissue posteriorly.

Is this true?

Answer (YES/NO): NO